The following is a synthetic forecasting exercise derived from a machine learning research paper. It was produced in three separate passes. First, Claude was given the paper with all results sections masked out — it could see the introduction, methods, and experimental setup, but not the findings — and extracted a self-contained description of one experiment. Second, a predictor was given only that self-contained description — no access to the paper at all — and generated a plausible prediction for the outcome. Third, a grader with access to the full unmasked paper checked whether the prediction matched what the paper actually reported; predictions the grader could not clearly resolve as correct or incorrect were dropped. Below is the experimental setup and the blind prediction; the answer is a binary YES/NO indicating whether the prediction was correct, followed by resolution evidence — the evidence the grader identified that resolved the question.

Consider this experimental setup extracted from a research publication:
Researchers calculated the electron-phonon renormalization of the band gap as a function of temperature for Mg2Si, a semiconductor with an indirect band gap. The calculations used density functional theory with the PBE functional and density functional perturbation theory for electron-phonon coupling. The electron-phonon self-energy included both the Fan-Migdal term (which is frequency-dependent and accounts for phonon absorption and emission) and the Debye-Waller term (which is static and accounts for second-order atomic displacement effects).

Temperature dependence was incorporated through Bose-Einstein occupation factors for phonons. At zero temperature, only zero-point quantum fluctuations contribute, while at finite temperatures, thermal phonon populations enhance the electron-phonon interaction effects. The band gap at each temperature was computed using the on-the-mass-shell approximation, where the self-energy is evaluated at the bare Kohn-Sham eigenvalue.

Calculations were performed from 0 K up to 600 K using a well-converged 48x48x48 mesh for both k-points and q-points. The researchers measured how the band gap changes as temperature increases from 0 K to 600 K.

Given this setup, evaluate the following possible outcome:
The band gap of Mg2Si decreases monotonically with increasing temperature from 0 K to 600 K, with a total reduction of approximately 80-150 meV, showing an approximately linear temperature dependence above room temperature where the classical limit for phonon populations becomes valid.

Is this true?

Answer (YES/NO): NO